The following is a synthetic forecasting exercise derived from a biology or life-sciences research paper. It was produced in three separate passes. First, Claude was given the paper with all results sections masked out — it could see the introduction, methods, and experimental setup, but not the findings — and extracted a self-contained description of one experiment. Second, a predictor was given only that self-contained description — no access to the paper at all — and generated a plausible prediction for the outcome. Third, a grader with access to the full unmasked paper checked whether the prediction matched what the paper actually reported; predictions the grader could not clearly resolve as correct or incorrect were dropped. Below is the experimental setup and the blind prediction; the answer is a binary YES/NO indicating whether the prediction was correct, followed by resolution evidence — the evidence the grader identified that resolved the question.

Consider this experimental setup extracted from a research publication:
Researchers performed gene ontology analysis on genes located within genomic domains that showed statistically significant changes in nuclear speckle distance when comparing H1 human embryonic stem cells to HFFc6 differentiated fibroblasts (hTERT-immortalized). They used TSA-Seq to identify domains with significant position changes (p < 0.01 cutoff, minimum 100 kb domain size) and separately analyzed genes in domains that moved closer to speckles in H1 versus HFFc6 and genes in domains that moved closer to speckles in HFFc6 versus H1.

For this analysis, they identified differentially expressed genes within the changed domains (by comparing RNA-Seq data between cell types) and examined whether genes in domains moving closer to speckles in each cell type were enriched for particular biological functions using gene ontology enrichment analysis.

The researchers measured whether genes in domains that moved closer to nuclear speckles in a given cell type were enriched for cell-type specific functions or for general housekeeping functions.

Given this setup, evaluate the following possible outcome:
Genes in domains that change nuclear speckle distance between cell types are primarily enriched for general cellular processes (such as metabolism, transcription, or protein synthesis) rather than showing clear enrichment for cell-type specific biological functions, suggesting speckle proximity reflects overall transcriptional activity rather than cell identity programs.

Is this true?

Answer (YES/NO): NO